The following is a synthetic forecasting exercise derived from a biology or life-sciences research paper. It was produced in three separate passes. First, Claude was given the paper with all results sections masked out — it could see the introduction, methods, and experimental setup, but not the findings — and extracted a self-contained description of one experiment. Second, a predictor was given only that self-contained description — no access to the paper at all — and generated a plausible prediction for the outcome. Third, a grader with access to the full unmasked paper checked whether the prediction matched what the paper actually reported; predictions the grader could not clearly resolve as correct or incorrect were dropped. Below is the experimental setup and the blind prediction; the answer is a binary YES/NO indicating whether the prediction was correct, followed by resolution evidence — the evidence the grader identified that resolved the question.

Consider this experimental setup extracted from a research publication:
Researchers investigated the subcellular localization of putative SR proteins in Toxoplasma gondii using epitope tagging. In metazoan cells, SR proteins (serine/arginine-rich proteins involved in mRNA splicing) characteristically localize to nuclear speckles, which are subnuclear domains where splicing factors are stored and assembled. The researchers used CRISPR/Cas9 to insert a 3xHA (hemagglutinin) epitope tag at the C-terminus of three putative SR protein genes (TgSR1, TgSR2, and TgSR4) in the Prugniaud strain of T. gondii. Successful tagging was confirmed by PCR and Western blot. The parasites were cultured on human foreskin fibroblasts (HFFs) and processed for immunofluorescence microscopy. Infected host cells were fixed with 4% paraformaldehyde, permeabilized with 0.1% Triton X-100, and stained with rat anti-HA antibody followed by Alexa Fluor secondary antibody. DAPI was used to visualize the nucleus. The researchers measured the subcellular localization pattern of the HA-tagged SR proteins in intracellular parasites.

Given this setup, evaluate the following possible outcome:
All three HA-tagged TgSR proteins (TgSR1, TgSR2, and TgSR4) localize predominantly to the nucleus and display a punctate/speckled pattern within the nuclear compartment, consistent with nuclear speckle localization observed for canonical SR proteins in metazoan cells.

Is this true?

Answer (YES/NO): YES